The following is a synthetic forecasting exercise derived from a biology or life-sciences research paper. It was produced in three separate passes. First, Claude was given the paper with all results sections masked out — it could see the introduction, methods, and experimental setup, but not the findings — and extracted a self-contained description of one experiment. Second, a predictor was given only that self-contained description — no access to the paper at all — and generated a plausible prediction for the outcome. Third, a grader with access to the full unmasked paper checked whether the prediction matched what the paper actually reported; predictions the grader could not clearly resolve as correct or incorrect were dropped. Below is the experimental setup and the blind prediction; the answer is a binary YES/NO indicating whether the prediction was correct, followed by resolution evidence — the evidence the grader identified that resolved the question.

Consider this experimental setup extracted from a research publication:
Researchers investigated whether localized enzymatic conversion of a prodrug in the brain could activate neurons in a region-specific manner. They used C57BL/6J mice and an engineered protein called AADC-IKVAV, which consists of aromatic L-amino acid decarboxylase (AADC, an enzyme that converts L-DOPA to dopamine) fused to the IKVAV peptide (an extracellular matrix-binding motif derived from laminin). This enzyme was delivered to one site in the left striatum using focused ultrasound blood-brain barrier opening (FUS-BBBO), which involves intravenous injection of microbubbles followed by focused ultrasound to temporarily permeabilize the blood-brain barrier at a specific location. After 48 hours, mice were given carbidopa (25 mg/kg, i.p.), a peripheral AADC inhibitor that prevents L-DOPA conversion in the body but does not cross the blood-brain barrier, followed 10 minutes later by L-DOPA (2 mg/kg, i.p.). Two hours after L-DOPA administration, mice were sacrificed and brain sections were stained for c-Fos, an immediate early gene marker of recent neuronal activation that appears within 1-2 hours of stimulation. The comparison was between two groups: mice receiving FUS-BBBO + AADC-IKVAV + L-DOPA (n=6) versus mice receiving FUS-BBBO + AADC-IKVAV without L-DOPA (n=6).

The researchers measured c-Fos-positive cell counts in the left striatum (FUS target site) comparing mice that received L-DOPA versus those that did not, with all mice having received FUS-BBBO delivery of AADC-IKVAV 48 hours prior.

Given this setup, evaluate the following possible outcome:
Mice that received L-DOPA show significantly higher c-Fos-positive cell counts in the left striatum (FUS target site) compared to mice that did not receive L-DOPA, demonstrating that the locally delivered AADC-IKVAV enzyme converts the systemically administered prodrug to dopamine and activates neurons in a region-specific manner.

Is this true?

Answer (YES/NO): YES